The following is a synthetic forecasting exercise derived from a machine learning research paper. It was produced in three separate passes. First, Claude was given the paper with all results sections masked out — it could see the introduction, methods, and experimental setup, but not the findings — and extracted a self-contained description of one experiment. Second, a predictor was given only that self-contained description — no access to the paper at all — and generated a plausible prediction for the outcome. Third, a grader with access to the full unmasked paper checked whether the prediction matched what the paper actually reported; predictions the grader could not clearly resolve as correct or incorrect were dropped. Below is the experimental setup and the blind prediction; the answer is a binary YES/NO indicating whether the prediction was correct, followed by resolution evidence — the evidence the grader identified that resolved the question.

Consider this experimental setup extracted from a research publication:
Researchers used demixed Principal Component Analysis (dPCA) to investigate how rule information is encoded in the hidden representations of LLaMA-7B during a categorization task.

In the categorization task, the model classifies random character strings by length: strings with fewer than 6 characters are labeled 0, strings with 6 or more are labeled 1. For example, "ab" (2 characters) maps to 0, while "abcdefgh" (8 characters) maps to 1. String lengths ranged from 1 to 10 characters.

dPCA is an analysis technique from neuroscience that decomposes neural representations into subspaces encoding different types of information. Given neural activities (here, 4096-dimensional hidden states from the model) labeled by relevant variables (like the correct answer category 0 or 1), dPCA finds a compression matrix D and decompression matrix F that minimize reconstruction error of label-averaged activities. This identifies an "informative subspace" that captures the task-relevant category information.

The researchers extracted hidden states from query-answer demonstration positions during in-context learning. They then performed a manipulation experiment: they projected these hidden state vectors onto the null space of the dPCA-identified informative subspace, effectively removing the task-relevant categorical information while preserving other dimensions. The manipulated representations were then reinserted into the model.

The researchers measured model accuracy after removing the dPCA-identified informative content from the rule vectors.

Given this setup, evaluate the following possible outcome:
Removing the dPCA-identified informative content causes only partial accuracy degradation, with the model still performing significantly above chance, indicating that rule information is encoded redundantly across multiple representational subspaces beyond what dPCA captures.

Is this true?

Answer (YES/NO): YES